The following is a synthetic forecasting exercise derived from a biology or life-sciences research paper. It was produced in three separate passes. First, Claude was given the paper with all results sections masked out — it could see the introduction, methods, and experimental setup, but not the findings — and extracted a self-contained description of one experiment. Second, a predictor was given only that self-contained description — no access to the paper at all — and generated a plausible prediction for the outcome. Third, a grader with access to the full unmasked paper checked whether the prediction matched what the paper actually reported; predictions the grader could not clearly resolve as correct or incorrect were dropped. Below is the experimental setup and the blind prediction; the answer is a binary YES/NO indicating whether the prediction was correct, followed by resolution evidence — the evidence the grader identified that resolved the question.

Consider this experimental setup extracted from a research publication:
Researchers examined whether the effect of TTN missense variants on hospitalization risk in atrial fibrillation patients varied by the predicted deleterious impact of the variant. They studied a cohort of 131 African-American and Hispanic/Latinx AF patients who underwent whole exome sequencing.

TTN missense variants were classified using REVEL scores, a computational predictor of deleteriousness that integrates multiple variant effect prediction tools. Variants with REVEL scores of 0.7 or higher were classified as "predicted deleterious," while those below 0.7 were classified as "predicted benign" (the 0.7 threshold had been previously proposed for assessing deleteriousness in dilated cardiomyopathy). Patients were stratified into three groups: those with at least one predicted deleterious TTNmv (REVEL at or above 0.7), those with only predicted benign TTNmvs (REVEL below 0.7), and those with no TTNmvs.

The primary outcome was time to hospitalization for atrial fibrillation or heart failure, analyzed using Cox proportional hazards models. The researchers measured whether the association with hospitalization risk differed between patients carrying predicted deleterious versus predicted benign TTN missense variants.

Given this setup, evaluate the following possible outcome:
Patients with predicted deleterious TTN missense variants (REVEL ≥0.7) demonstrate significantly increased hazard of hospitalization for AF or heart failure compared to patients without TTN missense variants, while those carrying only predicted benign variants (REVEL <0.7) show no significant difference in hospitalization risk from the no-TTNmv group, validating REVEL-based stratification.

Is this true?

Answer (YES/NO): YES